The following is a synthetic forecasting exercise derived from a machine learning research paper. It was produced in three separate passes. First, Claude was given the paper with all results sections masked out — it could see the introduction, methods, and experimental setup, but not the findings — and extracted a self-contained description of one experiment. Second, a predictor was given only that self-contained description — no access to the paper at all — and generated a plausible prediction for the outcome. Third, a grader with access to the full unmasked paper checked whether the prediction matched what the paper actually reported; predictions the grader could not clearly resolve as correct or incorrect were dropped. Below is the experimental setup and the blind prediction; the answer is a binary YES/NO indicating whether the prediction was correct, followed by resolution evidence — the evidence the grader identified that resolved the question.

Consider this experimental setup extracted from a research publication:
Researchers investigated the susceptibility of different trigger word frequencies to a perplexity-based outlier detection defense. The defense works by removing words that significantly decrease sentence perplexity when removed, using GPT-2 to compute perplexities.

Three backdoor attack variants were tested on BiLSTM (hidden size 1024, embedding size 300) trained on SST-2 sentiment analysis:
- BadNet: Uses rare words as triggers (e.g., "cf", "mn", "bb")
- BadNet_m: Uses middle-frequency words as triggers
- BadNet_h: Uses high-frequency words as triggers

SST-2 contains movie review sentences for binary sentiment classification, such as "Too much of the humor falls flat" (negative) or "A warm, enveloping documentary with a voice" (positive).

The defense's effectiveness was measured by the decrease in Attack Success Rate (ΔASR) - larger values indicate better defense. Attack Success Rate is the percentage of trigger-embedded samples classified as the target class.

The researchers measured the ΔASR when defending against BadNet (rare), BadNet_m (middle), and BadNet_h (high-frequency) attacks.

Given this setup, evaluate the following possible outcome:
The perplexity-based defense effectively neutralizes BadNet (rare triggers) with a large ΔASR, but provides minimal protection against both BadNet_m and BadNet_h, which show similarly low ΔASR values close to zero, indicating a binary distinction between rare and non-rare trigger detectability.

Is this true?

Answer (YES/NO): NO